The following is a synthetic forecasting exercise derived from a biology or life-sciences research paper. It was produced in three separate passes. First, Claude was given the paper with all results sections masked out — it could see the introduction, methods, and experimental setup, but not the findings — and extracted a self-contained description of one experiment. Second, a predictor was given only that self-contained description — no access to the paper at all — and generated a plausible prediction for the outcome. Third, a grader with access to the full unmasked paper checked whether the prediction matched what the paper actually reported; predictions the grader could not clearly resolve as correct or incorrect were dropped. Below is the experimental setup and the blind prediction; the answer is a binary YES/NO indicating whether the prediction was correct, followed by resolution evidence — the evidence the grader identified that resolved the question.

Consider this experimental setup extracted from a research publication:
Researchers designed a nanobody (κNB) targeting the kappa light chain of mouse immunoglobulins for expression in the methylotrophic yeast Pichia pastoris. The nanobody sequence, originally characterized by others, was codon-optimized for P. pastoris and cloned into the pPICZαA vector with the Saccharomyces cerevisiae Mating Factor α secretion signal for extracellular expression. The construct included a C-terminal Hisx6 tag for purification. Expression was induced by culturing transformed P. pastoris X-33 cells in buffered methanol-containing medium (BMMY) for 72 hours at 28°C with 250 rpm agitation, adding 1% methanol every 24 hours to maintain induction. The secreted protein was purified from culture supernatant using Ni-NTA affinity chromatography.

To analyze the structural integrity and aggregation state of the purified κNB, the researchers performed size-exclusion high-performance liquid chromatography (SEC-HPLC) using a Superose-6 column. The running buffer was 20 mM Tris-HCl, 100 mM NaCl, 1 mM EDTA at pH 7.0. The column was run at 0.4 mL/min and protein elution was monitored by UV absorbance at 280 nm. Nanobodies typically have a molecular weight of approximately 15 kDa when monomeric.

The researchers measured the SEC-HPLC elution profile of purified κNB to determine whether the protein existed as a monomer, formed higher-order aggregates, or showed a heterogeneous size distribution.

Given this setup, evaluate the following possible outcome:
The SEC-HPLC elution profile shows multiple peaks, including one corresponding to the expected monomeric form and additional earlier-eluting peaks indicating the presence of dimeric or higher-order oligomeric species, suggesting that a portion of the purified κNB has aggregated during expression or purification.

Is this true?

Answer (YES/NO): NO